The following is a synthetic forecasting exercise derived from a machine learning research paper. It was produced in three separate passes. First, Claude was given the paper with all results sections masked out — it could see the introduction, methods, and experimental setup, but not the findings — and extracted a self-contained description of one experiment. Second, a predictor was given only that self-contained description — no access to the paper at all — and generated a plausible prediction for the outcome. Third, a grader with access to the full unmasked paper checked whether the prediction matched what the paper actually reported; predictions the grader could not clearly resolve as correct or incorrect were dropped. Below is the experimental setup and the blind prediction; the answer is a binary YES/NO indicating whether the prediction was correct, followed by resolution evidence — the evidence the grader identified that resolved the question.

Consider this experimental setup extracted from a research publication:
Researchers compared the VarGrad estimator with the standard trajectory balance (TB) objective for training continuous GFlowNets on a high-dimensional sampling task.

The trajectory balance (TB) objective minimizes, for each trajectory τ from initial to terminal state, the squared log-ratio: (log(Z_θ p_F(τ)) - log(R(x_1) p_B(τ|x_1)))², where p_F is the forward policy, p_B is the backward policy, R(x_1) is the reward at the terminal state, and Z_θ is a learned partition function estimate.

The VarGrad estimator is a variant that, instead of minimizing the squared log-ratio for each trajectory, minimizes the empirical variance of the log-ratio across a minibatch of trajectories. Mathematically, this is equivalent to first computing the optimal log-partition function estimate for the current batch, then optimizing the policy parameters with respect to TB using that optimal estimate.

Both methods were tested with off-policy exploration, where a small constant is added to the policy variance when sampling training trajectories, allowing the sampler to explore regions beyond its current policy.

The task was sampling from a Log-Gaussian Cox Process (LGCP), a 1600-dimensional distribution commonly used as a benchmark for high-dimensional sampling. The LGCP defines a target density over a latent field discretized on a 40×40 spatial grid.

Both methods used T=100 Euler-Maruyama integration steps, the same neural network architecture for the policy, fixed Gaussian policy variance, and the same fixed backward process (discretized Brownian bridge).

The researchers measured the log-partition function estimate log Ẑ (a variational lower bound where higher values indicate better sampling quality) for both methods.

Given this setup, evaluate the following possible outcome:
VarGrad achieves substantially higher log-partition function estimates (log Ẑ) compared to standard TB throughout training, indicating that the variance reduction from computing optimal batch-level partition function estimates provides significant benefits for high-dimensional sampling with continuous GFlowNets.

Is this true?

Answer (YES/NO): NO